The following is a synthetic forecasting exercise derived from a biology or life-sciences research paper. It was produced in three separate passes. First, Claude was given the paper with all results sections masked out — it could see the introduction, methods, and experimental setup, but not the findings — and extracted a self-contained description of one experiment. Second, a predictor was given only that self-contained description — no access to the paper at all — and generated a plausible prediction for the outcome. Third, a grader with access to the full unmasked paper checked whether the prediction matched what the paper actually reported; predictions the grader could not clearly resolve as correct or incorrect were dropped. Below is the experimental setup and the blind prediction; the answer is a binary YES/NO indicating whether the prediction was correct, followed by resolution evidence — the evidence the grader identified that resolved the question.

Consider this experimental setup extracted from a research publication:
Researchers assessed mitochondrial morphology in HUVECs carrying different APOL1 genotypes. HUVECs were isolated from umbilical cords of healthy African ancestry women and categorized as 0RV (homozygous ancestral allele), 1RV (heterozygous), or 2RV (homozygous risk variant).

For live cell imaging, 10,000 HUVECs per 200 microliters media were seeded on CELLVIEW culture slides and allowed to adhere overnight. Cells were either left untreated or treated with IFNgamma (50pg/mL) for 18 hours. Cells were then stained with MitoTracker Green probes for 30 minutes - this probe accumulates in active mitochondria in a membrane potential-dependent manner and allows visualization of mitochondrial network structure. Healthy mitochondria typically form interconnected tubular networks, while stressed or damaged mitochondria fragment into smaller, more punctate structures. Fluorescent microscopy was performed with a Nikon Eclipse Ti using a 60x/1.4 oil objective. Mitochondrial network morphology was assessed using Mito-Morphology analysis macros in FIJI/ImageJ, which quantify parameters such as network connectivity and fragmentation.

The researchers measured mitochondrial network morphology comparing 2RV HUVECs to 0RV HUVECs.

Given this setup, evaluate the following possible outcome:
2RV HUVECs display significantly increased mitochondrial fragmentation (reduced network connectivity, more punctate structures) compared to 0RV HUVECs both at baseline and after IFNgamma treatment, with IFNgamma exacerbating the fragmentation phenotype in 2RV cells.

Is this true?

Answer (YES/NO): NO